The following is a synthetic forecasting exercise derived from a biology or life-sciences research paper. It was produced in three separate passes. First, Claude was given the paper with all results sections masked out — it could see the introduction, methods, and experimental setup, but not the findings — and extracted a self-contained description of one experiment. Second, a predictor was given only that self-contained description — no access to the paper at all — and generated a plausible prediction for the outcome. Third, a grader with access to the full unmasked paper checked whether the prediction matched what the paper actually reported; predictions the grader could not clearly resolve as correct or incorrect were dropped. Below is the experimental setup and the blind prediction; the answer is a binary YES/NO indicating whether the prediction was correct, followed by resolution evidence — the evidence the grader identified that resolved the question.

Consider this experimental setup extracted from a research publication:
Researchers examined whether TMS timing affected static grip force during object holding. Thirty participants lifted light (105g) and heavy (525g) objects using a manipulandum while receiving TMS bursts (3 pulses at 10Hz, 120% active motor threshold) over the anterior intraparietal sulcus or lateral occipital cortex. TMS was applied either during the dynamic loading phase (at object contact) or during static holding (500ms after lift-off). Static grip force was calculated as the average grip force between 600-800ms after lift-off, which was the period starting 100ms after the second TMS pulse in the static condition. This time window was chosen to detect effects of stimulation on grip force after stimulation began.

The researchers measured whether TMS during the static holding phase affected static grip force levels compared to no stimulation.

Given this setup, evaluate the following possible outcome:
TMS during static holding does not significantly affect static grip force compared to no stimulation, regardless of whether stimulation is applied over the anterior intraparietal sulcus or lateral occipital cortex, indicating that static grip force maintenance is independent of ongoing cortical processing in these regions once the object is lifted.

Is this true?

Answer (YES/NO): YES